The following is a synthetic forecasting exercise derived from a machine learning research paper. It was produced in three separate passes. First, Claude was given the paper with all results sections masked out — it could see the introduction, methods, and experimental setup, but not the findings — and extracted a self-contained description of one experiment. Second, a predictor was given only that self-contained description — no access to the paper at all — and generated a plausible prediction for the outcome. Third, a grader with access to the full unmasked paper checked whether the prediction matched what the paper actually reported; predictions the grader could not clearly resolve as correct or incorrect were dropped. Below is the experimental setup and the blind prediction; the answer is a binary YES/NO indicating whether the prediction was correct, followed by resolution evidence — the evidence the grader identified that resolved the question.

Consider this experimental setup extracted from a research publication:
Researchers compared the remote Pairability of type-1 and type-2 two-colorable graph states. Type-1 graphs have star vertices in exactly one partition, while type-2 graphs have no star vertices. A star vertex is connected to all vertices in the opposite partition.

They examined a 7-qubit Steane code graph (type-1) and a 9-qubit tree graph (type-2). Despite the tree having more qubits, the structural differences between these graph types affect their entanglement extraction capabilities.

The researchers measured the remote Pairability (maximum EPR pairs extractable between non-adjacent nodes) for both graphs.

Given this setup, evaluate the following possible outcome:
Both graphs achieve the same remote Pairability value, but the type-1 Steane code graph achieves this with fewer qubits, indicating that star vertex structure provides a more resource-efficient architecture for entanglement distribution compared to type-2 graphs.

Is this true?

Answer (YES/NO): NO